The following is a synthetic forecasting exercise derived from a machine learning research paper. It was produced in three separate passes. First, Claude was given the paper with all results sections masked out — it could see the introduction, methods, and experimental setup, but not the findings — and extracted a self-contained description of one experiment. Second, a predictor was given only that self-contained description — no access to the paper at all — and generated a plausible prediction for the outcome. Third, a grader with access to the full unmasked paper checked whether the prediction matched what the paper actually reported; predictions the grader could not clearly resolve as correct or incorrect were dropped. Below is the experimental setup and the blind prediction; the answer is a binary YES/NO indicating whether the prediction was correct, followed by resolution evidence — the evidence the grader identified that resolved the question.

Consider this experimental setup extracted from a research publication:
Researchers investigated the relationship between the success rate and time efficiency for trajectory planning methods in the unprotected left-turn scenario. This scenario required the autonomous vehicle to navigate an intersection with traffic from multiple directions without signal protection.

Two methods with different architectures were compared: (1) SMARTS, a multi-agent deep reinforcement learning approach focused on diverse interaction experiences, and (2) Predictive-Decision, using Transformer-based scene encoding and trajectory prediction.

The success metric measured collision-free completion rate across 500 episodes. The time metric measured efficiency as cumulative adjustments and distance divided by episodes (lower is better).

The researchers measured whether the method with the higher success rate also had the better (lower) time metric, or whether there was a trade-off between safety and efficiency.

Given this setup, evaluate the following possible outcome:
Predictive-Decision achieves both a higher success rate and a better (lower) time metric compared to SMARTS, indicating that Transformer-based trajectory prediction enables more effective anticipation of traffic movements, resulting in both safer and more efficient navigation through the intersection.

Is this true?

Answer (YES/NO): YES